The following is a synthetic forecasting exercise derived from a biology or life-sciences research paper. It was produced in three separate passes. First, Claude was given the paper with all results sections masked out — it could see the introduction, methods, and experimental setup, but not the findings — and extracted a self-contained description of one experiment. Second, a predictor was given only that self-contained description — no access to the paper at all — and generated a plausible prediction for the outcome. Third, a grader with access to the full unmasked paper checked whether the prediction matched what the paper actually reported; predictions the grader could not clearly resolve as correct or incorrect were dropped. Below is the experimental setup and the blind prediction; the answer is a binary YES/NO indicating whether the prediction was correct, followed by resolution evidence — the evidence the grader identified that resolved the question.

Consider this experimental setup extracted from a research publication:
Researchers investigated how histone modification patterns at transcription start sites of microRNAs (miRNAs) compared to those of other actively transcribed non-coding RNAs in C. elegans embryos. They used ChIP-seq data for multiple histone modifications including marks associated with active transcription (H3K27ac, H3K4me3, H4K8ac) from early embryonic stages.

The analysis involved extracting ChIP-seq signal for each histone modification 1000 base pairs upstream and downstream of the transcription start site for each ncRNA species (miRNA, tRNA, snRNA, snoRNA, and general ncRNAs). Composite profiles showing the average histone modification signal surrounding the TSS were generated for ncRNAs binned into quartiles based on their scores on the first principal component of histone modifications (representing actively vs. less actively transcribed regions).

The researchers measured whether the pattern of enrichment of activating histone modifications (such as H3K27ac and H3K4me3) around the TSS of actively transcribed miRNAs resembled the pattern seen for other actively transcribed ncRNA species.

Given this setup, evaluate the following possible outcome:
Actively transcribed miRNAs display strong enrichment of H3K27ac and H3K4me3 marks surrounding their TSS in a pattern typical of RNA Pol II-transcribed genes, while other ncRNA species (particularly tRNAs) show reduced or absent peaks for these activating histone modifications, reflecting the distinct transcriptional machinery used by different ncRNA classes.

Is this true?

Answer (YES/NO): NO